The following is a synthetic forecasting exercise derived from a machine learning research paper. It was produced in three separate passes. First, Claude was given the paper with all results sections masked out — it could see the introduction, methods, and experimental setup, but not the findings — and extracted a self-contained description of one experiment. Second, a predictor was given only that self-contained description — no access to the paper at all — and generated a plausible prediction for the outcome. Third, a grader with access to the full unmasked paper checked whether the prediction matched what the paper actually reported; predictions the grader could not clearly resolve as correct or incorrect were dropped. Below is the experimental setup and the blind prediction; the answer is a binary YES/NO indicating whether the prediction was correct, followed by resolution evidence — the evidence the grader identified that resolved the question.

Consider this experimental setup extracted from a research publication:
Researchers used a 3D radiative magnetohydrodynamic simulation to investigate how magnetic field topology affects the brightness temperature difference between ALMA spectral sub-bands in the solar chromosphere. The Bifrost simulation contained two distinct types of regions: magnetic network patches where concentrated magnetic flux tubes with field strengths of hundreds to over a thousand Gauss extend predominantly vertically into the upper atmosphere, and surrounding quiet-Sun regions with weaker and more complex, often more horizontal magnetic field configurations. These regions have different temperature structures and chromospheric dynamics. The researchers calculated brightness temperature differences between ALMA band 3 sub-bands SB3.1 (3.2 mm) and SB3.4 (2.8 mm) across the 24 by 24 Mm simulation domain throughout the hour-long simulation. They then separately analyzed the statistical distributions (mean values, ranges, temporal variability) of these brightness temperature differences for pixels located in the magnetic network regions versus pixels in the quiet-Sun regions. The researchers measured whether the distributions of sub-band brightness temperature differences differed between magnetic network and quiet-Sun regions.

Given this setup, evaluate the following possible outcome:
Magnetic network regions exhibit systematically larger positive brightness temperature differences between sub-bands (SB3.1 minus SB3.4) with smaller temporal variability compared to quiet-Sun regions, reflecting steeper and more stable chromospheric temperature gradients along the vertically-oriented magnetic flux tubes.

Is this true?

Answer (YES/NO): YES